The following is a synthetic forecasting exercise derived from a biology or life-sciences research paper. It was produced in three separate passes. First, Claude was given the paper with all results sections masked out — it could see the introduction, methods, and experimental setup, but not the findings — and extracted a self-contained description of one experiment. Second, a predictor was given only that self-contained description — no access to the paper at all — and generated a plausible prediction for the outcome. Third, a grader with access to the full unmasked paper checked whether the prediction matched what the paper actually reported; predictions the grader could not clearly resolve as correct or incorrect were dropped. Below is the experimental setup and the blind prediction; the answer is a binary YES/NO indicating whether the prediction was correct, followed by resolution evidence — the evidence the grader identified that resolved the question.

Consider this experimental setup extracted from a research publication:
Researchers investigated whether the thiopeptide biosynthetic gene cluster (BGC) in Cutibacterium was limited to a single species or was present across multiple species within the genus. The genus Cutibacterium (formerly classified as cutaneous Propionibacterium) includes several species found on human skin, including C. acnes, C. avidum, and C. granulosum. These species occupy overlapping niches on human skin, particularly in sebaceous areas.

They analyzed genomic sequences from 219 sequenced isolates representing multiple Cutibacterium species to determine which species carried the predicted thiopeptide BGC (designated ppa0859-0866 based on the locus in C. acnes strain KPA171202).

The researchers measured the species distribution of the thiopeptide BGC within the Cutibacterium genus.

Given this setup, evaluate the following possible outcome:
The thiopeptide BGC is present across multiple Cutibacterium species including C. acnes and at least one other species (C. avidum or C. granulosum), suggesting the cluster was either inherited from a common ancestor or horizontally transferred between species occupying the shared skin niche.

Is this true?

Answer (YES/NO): NO